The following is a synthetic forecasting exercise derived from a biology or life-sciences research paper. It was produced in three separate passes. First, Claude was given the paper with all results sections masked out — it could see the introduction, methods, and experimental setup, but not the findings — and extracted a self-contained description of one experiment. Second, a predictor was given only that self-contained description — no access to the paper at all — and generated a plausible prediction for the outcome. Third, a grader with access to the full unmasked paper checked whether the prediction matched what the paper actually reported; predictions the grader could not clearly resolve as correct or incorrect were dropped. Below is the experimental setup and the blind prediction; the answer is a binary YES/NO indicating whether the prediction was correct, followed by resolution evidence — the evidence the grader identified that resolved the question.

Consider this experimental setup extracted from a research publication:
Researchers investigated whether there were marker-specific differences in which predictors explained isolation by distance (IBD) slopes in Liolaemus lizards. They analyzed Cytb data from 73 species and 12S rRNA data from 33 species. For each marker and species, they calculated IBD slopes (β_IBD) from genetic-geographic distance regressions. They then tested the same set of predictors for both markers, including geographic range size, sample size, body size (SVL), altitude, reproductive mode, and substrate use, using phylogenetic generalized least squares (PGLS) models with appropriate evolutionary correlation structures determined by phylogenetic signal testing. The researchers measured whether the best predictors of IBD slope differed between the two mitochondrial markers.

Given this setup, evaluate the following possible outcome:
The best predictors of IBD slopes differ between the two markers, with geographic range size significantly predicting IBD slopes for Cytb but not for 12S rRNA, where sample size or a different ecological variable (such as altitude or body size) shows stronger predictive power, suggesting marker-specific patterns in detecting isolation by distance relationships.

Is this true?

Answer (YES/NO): YES